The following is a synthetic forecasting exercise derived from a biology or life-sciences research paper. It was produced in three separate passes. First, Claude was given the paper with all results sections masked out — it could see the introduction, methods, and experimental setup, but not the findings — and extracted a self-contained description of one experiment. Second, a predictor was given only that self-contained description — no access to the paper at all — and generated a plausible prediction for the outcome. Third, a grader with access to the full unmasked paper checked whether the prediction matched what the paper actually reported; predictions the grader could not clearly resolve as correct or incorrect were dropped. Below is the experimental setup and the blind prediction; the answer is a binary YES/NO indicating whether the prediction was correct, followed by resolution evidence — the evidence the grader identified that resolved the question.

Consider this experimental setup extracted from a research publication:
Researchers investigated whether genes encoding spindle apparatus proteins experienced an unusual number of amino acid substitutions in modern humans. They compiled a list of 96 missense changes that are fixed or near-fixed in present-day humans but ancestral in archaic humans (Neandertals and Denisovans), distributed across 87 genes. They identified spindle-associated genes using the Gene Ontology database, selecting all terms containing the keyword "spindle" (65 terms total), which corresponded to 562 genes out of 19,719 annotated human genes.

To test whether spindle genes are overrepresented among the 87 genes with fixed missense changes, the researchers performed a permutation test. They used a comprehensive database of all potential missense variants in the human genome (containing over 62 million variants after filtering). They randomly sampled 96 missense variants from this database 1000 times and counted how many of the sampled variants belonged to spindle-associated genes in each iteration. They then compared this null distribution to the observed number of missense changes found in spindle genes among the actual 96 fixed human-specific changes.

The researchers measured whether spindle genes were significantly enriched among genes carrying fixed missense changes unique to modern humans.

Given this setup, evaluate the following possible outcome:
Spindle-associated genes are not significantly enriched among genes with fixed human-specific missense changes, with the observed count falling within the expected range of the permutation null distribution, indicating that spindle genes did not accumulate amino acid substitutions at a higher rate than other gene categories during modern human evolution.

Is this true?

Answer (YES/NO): NO